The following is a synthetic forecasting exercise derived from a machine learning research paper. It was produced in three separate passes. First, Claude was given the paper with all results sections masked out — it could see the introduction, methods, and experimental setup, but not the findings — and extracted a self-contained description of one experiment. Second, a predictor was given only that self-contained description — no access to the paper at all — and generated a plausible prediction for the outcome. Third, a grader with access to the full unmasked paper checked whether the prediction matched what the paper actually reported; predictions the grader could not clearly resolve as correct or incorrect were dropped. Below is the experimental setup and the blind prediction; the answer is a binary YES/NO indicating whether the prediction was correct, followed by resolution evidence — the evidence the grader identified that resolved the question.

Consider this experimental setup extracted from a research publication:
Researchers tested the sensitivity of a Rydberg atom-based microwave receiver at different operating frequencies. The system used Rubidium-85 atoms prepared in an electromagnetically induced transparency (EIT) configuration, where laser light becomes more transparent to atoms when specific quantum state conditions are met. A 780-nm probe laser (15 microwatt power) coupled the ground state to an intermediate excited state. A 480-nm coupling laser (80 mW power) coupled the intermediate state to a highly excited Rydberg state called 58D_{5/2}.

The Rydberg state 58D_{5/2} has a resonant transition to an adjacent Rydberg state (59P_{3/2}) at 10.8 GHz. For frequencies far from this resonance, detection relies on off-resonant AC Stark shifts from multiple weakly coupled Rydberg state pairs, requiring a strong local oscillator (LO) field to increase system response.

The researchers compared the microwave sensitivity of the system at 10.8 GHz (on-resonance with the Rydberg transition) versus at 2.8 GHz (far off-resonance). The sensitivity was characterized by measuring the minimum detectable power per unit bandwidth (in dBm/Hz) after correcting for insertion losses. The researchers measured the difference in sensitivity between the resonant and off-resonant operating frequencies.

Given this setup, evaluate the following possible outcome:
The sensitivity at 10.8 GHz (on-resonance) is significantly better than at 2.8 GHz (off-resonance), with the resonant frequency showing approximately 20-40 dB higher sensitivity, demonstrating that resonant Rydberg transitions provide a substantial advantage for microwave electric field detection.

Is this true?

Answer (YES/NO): NO